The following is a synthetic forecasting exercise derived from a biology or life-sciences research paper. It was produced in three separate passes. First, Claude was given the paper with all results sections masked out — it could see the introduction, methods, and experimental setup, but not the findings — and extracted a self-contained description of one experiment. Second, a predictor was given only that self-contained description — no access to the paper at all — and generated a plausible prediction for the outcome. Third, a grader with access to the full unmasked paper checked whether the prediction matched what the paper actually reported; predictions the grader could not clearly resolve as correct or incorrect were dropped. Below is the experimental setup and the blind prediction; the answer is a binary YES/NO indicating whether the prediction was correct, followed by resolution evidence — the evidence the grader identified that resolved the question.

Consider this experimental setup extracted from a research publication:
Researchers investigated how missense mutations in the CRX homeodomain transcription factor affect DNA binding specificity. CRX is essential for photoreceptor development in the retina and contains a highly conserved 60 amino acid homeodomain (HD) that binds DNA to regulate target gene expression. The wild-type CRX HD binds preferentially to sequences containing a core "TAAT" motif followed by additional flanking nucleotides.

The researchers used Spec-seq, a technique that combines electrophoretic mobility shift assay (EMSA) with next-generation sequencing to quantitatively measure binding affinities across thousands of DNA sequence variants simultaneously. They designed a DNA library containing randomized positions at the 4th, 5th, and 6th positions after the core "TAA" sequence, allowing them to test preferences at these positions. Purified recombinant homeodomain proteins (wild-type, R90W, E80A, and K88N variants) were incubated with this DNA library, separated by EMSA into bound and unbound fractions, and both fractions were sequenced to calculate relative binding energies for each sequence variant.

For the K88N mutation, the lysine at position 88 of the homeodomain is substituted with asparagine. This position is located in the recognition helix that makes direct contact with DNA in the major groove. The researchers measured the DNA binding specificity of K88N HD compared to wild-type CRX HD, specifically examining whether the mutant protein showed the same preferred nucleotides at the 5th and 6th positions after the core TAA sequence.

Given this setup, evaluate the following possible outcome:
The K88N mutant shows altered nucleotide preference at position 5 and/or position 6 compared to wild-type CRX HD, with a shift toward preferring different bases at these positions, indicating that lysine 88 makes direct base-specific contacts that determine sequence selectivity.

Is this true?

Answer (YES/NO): YES